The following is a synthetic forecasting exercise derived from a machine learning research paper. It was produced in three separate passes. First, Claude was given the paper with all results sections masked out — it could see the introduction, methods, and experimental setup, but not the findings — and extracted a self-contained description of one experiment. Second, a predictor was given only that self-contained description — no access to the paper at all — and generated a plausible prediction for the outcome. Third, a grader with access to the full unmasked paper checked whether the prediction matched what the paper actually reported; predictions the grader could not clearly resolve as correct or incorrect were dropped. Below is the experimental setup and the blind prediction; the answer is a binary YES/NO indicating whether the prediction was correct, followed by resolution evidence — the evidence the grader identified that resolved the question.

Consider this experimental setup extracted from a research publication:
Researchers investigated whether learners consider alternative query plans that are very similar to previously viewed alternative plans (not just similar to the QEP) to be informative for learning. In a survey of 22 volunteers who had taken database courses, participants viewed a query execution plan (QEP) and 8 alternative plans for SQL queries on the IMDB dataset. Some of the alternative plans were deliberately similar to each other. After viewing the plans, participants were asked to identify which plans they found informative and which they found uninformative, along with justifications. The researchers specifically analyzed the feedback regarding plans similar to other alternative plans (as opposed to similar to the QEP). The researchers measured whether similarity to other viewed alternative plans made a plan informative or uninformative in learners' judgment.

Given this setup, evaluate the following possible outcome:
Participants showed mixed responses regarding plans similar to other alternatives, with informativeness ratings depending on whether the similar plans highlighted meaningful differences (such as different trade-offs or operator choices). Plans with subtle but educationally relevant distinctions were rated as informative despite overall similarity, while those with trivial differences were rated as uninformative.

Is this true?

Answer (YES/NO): NO